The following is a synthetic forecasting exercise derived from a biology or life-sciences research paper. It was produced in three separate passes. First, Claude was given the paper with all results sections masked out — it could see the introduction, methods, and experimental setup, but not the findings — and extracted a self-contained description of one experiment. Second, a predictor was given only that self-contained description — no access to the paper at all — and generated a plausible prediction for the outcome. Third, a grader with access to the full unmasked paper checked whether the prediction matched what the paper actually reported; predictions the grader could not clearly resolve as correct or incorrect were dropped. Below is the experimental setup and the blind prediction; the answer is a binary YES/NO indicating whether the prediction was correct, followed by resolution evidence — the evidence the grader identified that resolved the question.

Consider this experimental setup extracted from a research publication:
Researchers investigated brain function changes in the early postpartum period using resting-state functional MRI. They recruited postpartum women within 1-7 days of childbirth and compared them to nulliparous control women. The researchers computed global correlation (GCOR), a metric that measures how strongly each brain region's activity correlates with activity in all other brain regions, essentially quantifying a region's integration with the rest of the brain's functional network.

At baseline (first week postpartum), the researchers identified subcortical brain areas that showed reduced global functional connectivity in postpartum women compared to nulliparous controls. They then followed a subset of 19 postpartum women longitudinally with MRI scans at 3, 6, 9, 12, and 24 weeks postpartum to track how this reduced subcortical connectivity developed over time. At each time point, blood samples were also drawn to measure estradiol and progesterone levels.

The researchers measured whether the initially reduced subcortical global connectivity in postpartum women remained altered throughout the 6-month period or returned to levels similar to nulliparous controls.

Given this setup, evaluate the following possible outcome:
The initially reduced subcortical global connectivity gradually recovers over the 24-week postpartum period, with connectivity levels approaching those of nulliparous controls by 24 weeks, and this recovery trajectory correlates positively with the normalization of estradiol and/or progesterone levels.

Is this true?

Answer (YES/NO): NO